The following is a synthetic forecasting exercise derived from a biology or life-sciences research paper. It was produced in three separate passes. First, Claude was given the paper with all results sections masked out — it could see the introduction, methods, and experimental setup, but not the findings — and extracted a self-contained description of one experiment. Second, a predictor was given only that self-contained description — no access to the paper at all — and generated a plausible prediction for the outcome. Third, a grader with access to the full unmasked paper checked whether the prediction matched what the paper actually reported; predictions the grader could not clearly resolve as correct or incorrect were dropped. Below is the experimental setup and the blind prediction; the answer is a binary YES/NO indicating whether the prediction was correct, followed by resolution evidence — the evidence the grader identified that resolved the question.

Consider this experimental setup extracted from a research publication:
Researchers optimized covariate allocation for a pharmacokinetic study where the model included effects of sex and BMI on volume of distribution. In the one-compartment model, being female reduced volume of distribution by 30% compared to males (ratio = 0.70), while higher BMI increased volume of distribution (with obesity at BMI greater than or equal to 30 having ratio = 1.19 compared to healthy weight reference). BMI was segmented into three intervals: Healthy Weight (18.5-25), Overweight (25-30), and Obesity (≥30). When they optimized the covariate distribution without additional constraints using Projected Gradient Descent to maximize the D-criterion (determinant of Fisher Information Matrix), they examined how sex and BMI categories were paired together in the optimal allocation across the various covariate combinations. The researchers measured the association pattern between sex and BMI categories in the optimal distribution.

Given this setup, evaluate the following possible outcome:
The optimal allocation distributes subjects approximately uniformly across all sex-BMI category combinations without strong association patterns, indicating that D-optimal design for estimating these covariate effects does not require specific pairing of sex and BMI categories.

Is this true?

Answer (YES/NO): NO